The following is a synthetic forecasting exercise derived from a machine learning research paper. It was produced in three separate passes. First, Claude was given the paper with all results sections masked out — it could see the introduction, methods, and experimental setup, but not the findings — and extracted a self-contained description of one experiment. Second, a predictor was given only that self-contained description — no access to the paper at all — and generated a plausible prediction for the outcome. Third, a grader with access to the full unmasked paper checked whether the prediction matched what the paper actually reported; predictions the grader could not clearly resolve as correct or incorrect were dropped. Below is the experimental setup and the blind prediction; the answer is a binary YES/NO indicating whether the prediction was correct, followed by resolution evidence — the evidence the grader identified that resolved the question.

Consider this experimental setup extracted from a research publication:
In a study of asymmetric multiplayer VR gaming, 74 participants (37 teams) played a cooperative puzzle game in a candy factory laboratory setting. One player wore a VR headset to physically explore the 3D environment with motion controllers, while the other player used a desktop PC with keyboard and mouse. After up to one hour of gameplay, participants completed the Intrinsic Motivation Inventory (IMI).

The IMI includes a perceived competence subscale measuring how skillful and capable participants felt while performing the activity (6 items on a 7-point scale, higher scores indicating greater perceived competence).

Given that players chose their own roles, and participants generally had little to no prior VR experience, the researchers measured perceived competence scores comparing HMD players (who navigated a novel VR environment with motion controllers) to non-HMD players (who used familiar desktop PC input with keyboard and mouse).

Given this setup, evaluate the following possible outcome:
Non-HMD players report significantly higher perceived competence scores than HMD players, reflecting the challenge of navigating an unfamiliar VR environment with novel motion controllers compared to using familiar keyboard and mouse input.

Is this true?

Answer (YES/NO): NO